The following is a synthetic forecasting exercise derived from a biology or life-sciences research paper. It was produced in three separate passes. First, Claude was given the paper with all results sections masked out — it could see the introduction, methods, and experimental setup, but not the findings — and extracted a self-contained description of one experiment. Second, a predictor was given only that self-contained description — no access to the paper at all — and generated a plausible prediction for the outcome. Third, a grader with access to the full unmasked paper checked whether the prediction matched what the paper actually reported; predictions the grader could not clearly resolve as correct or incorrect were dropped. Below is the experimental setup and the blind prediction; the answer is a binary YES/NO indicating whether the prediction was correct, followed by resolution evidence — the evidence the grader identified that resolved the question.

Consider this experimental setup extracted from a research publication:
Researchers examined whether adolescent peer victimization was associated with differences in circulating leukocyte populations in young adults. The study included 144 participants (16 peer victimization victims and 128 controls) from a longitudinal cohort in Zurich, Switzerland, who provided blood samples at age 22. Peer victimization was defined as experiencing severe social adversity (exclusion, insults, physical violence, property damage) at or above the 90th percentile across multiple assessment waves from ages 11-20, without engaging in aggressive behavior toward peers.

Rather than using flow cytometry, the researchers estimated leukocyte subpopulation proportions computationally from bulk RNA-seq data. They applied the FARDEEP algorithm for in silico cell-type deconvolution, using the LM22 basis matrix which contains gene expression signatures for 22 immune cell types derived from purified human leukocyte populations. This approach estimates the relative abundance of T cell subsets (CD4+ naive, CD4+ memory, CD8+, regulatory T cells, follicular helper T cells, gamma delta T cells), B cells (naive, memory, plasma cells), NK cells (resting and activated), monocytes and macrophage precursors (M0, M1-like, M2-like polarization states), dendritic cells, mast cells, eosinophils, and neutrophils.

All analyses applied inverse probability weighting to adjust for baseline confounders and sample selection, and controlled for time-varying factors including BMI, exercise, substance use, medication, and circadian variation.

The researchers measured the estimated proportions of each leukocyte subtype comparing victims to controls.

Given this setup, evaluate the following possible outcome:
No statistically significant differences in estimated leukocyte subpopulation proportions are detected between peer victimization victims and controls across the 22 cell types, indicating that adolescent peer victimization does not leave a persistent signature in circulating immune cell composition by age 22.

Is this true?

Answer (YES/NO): NO